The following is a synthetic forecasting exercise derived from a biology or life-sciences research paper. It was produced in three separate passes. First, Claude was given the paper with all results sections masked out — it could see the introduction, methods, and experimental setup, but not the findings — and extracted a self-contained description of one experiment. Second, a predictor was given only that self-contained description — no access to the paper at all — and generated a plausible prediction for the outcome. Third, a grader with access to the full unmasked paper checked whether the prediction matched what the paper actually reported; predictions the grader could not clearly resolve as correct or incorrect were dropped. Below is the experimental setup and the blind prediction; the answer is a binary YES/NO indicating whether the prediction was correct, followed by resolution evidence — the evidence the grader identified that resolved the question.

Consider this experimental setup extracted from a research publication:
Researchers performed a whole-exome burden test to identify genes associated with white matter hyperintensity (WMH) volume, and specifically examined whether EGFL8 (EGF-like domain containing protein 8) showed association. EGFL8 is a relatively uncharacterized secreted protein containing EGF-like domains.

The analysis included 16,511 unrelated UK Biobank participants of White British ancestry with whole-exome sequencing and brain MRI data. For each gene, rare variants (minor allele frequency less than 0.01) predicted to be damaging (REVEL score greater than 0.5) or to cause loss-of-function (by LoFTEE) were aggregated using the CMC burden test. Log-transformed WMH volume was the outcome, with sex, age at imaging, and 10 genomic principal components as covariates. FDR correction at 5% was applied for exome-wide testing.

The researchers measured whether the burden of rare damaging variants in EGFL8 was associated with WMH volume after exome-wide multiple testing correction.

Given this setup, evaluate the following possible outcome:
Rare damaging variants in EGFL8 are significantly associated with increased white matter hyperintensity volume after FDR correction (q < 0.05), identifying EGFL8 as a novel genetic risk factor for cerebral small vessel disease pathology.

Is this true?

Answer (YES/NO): NO